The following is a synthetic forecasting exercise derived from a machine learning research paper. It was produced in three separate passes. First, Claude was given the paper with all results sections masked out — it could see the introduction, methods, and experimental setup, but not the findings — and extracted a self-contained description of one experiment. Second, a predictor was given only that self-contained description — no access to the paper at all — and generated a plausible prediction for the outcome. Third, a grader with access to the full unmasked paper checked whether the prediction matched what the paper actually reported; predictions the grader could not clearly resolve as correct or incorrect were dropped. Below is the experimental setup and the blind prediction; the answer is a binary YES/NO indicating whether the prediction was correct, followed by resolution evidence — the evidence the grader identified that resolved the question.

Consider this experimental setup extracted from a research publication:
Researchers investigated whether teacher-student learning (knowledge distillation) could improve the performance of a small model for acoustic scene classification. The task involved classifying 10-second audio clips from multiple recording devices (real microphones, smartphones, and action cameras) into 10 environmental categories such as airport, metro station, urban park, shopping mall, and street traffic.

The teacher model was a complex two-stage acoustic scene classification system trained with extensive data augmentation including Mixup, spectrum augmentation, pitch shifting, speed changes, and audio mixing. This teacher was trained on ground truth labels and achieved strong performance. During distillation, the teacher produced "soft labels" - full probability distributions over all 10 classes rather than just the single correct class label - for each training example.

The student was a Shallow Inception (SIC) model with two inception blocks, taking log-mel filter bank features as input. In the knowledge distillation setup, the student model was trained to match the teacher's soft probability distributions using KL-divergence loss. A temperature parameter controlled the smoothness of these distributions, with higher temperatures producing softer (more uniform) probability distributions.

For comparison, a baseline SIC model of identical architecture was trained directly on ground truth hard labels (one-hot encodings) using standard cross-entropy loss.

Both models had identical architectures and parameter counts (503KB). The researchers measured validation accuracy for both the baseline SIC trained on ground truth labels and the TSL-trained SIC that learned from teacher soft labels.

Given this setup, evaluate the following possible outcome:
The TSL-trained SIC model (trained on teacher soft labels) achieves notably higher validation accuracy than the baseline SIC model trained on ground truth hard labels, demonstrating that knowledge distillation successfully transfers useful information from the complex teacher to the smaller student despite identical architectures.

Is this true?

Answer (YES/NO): NO